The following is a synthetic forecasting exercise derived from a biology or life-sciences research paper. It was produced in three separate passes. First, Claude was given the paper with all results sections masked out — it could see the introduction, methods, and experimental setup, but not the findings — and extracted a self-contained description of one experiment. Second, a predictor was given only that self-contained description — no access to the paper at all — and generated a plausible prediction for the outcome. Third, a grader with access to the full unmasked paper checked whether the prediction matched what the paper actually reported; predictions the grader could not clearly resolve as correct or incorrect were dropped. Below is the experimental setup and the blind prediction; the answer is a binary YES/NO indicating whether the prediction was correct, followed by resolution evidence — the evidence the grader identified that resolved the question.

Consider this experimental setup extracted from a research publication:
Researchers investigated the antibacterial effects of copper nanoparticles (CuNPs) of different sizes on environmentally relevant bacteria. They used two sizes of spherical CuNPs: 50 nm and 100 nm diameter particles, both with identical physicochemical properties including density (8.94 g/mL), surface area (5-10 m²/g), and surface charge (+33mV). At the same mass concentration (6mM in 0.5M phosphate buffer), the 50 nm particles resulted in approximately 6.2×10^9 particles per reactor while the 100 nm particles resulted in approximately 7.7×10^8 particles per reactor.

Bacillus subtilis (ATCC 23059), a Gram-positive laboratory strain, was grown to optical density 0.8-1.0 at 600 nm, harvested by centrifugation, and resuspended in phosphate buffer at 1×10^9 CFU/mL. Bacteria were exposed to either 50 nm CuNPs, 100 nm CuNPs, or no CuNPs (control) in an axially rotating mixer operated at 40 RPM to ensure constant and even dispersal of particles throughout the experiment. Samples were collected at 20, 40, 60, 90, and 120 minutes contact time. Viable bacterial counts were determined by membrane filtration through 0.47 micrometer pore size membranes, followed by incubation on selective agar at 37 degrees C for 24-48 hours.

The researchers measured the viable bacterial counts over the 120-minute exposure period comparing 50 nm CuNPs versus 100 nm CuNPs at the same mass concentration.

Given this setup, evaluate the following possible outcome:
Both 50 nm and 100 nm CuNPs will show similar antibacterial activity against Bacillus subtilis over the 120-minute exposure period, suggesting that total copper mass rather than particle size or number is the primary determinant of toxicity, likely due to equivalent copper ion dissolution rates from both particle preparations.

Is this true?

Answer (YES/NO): NO